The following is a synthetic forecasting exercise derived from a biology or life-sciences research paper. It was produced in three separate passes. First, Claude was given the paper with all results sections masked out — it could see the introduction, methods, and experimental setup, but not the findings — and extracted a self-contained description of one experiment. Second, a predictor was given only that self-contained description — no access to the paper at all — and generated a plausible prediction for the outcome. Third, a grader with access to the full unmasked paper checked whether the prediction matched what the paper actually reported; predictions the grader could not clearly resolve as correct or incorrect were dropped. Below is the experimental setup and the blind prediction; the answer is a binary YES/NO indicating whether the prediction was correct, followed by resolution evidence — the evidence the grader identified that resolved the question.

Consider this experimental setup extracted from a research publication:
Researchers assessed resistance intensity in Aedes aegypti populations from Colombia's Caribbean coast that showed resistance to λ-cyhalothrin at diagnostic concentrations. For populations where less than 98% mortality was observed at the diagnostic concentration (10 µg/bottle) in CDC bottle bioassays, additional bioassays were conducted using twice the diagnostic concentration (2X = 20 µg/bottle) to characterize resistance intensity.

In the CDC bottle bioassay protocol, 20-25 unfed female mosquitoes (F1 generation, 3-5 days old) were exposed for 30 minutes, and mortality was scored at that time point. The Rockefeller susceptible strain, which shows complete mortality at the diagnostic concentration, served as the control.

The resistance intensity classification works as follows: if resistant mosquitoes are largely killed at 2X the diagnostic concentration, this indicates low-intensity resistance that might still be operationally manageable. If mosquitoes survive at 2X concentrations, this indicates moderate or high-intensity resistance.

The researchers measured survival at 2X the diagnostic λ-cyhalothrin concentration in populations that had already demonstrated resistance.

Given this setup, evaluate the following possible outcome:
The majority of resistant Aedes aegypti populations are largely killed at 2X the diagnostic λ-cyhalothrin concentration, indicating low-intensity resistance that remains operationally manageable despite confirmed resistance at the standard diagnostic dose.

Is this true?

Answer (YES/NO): YES